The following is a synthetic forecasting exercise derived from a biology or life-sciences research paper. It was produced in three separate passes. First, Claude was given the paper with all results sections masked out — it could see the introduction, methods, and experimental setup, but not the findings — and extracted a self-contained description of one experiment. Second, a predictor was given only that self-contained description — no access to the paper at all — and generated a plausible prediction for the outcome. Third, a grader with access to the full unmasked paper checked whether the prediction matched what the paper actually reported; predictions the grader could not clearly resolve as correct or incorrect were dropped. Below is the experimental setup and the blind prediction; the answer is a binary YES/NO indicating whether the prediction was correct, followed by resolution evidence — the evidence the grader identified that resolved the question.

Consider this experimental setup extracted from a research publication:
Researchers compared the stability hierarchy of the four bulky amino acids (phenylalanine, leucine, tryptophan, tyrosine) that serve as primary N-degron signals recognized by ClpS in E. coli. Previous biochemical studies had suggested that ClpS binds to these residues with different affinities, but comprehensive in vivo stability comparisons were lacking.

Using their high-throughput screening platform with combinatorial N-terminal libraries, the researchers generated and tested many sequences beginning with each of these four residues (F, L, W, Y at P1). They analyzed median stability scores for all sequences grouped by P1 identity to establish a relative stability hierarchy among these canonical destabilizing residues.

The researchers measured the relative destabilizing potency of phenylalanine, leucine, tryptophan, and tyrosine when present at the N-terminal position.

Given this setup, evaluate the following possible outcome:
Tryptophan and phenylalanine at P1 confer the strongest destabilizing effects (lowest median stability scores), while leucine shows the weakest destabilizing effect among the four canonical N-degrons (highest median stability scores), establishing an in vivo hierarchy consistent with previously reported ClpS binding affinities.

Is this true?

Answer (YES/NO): NO